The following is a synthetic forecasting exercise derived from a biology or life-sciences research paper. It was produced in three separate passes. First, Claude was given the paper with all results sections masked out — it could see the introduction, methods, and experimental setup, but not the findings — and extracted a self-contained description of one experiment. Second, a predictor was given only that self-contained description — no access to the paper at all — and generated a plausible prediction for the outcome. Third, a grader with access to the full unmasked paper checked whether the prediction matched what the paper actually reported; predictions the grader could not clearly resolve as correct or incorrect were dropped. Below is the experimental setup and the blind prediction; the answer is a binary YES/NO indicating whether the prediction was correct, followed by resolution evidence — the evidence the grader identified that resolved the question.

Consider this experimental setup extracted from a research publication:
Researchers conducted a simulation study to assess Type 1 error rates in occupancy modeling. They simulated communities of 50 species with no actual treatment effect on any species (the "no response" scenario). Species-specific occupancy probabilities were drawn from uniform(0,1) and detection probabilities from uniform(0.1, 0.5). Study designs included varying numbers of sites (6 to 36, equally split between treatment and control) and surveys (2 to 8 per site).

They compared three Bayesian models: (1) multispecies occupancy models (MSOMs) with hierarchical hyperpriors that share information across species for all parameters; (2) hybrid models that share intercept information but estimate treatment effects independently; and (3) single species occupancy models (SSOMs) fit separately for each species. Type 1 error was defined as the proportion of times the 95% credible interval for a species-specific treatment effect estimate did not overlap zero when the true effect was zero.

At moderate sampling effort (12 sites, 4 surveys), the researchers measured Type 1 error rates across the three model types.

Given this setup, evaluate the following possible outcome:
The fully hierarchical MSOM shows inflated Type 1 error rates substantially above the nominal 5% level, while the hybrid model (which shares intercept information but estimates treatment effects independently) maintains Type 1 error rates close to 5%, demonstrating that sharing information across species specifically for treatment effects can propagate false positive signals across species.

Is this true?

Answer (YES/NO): NO